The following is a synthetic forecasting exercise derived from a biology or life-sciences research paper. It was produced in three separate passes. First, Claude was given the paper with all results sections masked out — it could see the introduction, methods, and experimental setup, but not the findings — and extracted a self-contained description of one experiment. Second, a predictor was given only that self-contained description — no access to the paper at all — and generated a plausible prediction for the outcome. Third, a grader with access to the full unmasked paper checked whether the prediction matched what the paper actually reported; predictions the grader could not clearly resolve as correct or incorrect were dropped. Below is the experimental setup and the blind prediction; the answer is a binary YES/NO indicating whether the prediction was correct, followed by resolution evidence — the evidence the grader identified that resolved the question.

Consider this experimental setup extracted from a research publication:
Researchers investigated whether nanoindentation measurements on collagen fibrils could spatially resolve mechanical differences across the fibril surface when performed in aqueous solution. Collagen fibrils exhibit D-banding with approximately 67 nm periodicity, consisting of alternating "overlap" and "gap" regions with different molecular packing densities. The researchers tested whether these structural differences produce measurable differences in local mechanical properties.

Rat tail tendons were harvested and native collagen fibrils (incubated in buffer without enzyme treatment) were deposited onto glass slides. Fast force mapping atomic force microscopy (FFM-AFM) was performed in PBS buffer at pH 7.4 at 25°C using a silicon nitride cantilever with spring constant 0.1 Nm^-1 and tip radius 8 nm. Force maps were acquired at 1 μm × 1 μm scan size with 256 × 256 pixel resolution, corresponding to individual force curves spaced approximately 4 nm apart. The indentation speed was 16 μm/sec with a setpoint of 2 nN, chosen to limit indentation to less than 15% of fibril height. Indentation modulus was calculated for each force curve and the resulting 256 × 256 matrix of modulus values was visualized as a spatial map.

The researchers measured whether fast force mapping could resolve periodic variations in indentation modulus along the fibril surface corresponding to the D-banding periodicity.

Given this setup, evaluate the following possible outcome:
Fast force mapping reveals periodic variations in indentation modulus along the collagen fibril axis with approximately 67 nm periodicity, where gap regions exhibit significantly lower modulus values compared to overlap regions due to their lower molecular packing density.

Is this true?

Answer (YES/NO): YES